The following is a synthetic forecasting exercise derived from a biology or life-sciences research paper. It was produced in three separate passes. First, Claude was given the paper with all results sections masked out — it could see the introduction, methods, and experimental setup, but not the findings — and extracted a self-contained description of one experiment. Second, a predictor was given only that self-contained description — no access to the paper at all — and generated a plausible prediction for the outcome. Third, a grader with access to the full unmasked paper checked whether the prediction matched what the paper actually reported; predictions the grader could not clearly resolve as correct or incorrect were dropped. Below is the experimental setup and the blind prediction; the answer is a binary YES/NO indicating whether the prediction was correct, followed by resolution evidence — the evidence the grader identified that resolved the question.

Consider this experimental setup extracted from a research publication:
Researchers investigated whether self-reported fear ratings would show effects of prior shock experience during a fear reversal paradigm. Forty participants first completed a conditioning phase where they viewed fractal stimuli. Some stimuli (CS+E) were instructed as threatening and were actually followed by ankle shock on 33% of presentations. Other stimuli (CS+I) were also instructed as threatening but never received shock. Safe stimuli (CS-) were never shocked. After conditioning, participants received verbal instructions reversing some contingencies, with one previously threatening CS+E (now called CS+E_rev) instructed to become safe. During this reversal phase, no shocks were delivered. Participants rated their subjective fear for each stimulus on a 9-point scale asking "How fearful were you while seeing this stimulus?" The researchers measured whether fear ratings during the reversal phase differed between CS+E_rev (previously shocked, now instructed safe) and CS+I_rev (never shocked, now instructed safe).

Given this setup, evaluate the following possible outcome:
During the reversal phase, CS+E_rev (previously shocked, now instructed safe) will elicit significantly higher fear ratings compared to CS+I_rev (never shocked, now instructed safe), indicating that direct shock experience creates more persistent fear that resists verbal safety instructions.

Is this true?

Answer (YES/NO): NO